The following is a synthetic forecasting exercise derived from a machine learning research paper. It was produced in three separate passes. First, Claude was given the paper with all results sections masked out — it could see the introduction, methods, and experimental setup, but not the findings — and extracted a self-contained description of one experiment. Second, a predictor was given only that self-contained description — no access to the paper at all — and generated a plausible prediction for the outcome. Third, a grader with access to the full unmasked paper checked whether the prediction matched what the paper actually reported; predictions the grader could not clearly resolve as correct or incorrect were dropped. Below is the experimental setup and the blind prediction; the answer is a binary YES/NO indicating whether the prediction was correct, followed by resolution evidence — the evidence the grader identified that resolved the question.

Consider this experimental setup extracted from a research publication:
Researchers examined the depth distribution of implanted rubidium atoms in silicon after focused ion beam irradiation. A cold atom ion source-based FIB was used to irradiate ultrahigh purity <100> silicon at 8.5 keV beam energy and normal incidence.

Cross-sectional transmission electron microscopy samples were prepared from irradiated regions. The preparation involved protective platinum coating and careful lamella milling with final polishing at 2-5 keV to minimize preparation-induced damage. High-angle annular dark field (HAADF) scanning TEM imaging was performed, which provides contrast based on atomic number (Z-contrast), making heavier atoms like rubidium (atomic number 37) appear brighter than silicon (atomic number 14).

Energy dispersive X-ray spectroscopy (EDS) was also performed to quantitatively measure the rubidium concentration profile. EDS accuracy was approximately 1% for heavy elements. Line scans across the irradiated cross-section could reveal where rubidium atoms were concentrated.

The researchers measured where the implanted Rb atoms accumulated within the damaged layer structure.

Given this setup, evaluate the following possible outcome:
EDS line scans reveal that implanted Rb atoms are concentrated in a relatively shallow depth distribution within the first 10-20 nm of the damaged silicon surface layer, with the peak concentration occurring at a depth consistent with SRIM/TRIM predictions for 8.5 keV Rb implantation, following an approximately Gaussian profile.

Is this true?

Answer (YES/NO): NO